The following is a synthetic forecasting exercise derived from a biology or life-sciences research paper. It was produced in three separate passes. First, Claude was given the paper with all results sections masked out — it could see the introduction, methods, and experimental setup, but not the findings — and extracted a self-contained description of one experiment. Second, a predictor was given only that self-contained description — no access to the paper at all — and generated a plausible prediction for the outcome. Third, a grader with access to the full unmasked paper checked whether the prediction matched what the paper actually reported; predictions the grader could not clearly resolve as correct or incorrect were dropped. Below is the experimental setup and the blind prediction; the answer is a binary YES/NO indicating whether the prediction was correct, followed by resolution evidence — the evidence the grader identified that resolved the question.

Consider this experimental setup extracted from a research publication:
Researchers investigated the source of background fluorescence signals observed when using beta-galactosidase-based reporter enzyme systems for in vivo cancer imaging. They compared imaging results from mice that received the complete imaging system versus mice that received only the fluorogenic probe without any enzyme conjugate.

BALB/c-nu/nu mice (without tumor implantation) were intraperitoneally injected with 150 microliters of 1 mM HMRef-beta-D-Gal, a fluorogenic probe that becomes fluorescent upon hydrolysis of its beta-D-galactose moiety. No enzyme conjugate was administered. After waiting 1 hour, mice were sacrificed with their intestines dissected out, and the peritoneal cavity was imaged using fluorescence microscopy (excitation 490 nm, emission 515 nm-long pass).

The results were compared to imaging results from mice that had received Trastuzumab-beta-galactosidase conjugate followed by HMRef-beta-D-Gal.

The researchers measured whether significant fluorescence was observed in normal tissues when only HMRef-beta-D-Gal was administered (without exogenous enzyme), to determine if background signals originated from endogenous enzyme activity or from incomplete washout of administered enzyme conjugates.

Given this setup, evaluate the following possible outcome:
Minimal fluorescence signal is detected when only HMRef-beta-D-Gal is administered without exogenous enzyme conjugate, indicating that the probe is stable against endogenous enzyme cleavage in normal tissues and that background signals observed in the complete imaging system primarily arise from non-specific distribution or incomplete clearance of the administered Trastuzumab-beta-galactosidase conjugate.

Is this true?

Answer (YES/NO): NO